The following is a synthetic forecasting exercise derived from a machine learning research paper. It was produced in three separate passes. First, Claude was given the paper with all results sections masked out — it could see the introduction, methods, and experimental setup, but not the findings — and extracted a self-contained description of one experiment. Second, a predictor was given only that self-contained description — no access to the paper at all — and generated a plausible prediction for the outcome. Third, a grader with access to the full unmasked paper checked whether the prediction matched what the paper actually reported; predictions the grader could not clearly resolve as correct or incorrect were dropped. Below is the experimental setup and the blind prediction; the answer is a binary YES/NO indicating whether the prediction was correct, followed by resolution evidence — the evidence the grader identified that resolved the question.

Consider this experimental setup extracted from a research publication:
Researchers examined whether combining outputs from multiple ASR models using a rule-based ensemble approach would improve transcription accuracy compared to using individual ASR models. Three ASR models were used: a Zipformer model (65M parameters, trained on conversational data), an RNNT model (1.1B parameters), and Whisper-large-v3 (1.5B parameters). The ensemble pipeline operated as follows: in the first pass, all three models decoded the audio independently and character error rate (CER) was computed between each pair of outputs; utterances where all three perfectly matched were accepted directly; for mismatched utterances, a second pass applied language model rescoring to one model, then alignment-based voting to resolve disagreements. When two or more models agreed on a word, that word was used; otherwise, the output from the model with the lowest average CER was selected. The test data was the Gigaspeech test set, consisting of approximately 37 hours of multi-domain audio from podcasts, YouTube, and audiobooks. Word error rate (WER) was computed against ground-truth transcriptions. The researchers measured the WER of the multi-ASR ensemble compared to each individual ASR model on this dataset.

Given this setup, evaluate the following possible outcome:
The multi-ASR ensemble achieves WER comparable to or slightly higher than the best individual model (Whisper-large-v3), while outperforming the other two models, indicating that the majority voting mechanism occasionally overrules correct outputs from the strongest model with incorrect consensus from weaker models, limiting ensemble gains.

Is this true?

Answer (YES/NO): NO